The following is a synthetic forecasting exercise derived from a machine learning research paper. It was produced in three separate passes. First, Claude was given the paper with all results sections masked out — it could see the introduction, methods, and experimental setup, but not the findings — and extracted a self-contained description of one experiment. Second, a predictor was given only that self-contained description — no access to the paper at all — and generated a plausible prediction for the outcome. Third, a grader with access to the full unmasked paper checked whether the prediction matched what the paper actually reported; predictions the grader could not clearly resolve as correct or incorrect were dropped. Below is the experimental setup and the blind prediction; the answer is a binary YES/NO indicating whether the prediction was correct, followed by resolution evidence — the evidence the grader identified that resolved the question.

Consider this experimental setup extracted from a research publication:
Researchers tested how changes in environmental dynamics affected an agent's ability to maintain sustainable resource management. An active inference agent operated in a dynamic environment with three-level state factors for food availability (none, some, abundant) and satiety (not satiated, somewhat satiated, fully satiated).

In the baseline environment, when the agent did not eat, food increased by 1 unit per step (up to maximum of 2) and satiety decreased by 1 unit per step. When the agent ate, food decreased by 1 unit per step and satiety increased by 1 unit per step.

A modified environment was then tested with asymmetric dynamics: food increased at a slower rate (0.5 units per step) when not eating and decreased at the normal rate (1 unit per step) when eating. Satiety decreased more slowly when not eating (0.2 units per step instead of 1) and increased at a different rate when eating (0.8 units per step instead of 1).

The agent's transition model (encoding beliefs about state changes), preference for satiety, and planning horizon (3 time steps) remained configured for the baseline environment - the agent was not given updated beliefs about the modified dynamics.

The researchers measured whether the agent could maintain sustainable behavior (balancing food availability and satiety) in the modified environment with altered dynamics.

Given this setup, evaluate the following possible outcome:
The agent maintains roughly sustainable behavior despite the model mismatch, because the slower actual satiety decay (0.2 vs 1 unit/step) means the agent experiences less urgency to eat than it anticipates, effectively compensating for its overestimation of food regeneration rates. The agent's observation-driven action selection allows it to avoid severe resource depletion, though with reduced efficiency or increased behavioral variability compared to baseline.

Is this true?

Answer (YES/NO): NO